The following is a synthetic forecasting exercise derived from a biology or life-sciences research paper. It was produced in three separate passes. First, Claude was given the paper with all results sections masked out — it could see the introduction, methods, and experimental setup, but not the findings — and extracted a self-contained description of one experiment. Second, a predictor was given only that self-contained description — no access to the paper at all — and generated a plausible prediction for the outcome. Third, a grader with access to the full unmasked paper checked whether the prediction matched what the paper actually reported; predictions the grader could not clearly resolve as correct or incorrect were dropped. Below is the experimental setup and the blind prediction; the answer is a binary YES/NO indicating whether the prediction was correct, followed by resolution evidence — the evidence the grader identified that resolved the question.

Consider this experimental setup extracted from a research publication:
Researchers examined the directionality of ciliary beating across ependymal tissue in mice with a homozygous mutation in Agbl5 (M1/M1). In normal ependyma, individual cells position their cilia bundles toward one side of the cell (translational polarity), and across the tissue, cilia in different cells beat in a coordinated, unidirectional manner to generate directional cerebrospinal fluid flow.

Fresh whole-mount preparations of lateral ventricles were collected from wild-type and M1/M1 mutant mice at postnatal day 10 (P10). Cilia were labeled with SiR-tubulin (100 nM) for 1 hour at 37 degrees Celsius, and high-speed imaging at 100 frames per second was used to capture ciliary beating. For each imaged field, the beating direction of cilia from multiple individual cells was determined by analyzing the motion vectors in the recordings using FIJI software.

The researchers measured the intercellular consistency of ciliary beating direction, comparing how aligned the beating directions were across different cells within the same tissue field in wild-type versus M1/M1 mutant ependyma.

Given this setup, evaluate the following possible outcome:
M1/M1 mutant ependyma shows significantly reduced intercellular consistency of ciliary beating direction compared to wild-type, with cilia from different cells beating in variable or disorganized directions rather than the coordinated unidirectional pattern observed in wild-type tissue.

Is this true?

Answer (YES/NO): YES